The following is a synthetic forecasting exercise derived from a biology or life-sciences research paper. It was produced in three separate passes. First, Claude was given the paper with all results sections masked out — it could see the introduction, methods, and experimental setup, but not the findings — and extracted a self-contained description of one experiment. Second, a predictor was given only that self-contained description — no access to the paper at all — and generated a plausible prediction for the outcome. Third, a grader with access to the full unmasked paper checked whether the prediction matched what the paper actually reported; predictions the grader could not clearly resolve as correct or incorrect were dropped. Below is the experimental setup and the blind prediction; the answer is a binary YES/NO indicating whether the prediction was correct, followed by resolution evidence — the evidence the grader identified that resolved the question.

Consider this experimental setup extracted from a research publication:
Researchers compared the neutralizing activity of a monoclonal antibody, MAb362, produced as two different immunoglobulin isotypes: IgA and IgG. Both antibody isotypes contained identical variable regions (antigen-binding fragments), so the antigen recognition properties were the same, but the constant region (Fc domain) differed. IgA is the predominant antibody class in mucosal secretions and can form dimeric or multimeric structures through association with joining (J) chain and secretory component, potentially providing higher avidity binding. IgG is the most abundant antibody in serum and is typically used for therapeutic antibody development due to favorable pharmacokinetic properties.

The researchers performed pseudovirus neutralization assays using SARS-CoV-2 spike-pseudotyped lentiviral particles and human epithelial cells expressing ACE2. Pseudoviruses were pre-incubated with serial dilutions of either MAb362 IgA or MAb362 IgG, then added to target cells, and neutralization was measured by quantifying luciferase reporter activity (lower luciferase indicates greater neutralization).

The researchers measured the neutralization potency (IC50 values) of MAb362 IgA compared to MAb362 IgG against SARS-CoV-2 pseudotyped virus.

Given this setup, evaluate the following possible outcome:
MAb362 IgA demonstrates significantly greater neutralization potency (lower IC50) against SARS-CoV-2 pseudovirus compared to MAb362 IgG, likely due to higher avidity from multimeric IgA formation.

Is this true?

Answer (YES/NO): YES